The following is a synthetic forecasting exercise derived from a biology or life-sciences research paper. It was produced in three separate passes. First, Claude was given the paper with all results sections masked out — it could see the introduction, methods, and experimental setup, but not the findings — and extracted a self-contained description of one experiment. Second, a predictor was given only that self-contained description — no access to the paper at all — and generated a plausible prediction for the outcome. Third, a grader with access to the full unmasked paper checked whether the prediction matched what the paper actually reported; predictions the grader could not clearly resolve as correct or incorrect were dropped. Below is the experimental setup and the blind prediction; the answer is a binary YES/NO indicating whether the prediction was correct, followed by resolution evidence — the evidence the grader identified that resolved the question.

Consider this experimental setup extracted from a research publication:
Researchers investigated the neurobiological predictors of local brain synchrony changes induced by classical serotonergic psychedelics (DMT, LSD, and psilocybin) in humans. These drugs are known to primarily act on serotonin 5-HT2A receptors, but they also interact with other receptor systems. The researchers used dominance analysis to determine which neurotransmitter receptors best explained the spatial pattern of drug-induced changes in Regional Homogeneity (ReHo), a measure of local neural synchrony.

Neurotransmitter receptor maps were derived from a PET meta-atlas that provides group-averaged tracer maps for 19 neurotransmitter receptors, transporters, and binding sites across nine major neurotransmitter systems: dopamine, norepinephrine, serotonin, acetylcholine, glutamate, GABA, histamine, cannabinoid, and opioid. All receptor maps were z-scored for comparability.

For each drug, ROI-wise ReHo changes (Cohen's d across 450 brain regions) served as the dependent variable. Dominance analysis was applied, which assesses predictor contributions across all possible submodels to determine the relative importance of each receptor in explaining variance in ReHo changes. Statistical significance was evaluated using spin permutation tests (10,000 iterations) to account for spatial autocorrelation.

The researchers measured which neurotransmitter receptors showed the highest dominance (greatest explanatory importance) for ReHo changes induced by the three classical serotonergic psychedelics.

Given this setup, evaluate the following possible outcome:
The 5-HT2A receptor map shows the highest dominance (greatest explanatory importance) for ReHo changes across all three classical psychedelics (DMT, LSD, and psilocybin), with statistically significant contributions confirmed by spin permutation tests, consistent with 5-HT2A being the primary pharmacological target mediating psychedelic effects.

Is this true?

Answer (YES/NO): NO